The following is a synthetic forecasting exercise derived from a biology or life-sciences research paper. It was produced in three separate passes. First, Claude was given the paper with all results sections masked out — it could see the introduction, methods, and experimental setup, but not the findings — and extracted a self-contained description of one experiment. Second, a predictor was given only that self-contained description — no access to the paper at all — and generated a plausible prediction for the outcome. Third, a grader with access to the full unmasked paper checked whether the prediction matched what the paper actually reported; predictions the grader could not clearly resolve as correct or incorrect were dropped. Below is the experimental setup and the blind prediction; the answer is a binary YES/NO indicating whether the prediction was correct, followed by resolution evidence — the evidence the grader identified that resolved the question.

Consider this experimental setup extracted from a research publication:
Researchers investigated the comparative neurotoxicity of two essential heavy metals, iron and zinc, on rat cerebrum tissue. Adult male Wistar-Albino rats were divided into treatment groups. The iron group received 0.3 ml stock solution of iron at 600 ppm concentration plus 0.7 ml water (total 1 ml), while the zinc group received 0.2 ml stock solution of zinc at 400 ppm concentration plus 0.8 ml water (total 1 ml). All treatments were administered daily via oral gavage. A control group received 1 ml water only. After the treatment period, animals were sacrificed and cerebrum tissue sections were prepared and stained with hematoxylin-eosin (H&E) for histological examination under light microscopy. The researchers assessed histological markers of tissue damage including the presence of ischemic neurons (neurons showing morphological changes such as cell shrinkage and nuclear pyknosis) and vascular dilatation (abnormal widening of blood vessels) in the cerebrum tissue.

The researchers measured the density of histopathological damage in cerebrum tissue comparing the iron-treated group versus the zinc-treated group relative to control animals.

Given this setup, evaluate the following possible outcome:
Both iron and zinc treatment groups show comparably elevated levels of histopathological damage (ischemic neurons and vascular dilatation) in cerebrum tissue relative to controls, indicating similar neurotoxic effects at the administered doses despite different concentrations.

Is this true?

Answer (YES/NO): NO